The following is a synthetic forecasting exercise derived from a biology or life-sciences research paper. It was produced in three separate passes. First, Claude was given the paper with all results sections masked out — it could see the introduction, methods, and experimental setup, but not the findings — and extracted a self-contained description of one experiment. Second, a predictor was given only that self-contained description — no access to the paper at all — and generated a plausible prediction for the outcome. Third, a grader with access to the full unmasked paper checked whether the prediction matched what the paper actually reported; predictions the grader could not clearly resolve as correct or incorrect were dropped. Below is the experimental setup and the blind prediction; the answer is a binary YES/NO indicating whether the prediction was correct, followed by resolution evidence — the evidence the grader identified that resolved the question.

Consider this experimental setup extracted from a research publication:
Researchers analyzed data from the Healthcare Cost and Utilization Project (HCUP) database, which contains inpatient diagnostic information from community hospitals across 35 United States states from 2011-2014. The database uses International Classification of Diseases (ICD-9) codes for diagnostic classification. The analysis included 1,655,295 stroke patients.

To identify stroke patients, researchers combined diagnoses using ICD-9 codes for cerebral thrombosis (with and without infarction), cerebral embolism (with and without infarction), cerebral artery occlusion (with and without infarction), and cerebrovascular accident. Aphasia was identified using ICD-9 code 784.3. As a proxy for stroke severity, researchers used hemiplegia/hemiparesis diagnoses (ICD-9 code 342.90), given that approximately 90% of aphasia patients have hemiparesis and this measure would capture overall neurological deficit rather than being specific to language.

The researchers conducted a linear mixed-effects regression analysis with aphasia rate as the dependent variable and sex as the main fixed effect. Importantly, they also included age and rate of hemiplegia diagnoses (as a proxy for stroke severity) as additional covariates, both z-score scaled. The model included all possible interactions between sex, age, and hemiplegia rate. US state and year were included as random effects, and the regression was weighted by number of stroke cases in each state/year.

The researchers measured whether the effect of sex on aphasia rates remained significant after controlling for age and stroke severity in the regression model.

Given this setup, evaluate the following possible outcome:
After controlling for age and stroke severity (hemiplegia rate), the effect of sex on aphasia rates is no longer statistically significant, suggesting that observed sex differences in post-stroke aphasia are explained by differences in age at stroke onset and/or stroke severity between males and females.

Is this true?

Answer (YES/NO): YES